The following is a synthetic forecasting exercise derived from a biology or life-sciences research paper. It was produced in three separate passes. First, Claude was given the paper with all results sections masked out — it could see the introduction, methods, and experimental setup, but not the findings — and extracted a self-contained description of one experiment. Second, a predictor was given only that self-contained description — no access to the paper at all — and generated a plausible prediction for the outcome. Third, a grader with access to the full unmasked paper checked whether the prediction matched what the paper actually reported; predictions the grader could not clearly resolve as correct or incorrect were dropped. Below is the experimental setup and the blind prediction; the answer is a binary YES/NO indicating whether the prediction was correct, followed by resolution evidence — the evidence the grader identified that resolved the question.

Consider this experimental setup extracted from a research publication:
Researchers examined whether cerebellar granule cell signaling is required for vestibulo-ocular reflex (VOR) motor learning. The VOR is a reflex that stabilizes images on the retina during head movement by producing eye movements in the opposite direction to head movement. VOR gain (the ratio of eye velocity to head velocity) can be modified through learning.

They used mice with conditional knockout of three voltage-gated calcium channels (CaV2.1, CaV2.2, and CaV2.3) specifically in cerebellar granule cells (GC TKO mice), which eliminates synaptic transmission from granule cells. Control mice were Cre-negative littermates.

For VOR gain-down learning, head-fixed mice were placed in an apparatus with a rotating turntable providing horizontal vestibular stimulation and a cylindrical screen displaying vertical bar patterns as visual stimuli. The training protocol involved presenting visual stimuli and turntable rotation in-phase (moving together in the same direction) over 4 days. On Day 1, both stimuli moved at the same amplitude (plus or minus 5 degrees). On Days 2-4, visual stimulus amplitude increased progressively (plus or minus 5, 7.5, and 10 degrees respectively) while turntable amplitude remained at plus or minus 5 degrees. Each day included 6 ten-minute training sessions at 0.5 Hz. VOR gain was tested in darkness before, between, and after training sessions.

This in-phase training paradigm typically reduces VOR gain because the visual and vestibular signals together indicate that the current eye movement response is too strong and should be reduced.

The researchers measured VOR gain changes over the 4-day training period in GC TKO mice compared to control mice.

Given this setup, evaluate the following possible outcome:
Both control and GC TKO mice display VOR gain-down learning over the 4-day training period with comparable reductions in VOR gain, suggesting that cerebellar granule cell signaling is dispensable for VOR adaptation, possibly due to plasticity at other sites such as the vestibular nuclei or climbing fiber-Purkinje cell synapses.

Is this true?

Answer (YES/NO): NO